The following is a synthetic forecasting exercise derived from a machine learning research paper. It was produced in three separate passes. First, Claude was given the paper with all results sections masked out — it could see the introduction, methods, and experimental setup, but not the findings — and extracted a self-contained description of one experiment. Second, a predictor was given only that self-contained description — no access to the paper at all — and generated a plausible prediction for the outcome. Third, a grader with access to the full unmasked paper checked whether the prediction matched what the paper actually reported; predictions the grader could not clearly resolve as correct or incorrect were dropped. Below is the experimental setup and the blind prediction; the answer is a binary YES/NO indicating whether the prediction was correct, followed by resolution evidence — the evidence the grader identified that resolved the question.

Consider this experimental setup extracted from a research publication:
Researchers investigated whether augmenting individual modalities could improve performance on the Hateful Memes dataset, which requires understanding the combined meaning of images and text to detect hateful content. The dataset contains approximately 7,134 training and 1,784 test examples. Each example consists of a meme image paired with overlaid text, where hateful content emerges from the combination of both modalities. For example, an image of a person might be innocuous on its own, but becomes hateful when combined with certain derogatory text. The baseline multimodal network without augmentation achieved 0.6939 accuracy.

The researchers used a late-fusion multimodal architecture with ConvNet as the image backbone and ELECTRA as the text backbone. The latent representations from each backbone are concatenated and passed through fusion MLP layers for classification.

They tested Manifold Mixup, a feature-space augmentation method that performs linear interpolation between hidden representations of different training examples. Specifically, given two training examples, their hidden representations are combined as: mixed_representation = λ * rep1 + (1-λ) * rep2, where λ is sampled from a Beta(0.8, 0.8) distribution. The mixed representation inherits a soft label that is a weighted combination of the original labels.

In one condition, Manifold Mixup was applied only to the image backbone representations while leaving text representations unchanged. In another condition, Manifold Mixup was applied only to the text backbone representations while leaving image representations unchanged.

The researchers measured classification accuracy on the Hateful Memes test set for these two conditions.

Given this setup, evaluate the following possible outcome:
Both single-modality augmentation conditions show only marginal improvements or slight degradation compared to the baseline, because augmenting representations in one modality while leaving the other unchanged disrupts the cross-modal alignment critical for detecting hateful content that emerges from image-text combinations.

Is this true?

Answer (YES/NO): NO